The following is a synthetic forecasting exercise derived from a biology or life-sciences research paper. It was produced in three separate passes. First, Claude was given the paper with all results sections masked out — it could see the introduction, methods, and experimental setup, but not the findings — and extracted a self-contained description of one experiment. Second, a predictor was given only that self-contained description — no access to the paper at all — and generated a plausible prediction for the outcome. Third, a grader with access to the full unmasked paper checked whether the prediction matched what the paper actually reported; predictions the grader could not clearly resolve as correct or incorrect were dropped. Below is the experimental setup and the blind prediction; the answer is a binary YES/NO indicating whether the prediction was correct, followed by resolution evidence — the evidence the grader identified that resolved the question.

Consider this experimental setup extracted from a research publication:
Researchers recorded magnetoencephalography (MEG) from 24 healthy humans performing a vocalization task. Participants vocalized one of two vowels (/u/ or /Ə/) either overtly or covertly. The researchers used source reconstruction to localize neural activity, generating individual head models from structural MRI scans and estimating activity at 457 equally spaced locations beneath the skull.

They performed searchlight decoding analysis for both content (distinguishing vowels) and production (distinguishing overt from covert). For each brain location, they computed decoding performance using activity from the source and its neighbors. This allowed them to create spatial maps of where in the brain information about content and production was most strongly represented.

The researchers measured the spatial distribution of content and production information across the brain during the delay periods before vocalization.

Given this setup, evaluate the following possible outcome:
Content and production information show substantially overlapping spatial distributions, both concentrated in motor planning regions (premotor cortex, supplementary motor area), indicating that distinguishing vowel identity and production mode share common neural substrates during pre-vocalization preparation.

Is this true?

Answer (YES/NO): NO